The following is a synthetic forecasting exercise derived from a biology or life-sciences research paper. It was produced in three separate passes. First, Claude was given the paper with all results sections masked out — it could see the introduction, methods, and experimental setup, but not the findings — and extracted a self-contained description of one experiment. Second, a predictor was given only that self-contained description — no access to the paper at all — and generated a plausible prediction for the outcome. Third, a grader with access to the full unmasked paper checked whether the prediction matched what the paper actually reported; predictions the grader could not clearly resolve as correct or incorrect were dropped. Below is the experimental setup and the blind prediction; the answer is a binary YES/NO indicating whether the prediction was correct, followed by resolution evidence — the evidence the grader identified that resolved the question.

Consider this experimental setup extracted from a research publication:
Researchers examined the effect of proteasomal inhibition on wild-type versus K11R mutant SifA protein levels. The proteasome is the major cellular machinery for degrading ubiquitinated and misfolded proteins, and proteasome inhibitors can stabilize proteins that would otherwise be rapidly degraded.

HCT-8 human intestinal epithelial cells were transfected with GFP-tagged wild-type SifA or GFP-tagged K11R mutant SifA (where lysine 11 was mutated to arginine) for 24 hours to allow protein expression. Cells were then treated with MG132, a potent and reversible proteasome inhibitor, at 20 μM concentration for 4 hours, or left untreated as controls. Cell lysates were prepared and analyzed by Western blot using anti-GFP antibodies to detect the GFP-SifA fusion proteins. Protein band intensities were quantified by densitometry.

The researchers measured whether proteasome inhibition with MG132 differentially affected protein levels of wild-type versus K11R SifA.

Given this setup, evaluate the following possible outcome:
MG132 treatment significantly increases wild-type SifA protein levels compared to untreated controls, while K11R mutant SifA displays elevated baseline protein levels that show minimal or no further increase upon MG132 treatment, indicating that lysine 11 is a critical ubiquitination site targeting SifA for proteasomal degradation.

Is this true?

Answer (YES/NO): NO